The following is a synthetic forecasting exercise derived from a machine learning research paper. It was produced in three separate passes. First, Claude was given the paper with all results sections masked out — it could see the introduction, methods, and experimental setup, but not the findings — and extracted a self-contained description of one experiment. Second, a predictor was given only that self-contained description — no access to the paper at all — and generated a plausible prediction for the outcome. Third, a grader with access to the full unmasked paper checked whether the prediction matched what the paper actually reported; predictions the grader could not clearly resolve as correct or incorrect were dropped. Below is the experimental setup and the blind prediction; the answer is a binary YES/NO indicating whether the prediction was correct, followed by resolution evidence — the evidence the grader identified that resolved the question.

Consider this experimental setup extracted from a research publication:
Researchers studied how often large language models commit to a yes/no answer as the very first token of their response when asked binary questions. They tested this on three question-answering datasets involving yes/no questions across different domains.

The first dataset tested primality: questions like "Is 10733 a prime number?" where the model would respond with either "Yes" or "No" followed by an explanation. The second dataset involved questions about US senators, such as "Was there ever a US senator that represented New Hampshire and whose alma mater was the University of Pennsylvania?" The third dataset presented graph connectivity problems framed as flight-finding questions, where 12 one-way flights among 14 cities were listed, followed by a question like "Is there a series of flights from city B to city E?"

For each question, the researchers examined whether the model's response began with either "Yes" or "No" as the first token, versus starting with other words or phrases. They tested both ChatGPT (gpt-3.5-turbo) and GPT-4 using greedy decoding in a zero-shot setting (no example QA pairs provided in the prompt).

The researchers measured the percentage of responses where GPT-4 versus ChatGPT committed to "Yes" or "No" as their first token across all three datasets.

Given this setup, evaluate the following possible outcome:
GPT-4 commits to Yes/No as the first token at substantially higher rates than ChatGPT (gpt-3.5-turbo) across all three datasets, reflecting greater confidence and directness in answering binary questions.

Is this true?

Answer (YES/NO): NO